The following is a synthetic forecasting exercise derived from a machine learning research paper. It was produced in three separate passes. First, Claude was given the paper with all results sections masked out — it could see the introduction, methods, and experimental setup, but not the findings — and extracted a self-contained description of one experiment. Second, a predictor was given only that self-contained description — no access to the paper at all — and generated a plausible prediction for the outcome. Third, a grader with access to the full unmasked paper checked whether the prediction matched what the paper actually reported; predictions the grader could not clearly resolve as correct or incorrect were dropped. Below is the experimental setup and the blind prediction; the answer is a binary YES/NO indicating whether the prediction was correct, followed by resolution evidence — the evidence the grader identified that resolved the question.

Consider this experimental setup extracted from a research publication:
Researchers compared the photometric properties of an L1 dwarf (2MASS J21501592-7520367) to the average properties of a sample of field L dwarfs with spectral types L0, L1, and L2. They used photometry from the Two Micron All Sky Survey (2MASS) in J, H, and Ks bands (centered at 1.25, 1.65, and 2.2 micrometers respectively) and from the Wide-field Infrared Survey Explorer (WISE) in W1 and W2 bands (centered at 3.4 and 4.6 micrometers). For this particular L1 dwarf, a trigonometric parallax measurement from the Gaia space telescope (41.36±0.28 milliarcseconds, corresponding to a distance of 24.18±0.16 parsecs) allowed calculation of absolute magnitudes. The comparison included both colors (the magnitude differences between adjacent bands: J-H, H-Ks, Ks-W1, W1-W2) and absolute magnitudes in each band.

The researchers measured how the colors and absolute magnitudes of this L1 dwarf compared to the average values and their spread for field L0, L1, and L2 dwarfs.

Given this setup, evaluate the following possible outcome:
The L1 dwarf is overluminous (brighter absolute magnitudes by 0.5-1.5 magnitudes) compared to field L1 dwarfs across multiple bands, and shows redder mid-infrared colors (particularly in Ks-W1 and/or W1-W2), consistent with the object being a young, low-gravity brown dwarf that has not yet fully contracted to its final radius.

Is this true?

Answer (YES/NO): NO